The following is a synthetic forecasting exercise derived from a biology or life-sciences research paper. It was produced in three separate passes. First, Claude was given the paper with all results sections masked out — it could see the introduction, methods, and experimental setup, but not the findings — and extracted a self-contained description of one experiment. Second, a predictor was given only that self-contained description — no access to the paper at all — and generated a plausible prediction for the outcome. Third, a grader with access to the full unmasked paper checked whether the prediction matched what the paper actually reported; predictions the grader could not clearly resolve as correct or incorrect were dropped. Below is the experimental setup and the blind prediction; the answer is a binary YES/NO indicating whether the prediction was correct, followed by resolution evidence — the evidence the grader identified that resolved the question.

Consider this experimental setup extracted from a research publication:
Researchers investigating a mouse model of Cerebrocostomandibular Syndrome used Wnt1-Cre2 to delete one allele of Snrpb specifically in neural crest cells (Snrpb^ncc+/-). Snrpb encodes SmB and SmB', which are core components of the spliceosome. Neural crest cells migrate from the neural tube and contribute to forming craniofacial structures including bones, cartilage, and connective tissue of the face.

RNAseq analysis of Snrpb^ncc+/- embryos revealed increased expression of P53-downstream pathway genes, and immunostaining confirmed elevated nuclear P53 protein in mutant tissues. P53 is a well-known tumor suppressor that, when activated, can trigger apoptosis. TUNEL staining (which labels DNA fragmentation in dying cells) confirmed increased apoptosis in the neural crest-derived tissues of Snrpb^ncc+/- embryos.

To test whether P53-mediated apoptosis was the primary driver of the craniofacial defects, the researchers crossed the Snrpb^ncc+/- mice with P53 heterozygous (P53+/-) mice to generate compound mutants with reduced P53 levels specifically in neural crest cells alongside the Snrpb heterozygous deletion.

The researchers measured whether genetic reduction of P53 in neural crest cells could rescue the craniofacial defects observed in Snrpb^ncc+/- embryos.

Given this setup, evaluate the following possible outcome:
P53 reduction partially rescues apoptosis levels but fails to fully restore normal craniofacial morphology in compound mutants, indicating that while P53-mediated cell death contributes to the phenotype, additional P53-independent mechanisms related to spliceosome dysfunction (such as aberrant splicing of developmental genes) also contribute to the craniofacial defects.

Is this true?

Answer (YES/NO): NO